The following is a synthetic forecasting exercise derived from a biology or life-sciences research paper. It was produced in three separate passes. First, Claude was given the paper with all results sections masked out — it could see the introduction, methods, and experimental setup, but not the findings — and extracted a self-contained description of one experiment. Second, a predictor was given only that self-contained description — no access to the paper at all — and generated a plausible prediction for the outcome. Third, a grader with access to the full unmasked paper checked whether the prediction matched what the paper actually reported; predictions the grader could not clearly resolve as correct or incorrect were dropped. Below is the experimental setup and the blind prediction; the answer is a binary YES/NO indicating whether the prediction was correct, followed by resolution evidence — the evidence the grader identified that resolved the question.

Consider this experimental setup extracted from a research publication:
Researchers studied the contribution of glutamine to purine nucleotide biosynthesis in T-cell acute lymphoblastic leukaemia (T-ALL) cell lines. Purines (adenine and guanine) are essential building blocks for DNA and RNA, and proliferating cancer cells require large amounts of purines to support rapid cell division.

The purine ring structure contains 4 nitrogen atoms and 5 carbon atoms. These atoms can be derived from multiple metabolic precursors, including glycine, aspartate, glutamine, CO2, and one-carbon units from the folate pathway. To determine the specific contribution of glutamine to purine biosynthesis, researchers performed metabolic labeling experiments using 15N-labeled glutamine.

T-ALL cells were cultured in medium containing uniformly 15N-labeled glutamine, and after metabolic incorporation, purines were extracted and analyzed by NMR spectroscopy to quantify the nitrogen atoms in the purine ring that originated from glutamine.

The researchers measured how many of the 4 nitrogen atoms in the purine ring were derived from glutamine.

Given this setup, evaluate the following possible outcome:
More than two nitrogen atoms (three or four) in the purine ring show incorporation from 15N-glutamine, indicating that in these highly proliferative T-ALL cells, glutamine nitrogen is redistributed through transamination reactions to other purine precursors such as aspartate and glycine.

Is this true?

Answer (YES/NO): YES